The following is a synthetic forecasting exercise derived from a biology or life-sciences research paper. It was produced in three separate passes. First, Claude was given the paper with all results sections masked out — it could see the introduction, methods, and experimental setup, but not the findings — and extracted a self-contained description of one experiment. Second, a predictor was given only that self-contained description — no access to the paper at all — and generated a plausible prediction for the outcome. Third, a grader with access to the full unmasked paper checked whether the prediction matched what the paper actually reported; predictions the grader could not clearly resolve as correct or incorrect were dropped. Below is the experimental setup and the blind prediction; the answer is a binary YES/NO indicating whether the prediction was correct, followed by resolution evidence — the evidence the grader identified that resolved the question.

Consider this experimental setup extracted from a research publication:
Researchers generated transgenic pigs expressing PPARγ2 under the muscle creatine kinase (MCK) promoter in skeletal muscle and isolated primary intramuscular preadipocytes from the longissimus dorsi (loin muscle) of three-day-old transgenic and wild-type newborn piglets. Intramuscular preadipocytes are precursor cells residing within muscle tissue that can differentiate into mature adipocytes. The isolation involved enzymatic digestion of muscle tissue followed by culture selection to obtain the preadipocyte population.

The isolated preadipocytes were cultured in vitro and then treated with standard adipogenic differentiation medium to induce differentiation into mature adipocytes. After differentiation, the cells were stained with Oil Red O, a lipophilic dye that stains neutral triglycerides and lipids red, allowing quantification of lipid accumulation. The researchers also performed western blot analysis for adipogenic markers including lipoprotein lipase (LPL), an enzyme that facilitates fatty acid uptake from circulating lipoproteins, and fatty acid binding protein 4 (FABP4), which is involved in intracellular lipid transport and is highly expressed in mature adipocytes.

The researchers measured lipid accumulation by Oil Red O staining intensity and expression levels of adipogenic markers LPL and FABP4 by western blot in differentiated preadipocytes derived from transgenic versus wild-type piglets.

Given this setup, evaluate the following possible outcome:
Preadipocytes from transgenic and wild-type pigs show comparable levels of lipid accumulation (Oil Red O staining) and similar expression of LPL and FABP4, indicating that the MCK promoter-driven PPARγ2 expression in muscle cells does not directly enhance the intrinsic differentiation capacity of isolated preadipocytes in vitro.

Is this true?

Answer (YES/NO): NO